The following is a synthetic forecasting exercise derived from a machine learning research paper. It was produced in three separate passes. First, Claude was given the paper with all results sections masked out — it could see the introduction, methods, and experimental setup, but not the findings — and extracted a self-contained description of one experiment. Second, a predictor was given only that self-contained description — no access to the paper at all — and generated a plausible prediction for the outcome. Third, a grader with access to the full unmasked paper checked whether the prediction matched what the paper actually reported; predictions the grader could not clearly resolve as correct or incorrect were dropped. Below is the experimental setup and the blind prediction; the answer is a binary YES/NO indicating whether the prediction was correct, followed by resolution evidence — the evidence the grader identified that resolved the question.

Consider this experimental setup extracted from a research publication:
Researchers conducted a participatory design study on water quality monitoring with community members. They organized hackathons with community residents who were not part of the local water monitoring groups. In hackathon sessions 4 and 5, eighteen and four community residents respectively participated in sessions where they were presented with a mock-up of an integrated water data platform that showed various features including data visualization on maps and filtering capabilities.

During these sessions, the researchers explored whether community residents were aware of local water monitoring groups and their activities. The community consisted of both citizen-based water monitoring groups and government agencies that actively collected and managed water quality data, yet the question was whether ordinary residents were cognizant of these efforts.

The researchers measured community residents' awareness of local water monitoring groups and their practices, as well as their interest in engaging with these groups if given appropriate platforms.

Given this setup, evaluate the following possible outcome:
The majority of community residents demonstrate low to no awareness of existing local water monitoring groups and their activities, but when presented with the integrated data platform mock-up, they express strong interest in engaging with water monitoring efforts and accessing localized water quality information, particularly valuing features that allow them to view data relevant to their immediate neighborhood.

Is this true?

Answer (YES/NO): YES